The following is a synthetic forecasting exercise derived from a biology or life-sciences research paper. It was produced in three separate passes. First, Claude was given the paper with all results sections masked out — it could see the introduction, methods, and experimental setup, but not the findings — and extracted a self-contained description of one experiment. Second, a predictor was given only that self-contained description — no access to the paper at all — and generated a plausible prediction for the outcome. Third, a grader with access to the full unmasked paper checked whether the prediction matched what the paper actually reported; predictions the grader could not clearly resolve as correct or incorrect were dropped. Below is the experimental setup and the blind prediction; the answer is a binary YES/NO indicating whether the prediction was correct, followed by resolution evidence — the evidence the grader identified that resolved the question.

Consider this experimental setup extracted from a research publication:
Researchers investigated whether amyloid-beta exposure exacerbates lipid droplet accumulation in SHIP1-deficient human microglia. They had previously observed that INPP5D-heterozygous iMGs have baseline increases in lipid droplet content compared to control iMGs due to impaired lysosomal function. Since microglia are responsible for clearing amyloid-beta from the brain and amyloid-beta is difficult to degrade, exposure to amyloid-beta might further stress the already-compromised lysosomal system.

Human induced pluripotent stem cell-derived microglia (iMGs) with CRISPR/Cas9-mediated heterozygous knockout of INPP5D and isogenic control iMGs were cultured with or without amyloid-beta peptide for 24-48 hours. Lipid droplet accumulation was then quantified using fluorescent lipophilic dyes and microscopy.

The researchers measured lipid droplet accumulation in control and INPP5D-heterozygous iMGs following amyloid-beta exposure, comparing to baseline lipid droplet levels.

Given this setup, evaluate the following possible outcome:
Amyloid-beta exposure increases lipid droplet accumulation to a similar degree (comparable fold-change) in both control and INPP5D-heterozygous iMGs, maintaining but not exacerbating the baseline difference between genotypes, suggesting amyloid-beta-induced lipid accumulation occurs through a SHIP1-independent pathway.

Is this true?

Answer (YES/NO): NO